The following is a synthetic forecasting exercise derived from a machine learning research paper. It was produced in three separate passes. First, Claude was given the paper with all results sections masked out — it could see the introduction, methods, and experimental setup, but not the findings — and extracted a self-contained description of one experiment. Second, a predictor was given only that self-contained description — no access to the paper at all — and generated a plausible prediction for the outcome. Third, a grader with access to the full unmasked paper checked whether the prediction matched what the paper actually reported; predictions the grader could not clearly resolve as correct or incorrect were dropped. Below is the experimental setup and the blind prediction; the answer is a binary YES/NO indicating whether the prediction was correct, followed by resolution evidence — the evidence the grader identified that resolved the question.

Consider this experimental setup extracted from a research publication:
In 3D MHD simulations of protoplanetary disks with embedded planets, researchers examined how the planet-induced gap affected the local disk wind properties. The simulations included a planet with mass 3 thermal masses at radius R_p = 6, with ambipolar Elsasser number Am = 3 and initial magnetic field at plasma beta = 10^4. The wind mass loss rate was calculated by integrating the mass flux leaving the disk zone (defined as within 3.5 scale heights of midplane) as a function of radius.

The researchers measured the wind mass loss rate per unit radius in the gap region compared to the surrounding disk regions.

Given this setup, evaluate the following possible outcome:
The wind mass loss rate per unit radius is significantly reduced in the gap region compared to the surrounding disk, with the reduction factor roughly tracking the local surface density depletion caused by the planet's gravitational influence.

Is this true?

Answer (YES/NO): NO